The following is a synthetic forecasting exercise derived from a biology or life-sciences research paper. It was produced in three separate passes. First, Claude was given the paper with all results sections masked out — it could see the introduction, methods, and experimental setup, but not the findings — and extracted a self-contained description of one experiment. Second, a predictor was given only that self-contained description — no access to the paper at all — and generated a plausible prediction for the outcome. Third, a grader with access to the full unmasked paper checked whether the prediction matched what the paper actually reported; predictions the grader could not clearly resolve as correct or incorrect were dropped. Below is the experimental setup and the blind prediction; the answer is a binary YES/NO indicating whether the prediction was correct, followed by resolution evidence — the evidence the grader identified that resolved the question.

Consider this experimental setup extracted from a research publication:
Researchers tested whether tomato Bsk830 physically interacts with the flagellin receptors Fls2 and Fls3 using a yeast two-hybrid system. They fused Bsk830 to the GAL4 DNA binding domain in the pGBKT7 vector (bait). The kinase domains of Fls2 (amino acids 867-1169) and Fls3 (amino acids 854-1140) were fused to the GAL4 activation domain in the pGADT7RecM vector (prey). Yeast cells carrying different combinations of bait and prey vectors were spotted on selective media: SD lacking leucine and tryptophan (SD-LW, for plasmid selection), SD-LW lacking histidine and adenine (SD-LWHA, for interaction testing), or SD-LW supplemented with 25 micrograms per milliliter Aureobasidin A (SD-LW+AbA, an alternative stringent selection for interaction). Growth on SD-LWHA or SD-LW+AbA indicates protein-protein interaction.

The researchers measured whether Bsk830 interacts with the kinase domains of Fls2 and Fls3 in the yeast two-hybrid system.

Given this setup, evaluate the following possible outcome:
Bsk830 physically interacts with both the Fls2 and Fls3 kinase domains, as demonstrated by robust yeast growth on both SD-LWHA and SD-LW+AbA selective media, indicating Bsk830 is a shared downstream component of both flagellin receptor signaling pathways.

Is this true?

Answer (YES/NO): YES